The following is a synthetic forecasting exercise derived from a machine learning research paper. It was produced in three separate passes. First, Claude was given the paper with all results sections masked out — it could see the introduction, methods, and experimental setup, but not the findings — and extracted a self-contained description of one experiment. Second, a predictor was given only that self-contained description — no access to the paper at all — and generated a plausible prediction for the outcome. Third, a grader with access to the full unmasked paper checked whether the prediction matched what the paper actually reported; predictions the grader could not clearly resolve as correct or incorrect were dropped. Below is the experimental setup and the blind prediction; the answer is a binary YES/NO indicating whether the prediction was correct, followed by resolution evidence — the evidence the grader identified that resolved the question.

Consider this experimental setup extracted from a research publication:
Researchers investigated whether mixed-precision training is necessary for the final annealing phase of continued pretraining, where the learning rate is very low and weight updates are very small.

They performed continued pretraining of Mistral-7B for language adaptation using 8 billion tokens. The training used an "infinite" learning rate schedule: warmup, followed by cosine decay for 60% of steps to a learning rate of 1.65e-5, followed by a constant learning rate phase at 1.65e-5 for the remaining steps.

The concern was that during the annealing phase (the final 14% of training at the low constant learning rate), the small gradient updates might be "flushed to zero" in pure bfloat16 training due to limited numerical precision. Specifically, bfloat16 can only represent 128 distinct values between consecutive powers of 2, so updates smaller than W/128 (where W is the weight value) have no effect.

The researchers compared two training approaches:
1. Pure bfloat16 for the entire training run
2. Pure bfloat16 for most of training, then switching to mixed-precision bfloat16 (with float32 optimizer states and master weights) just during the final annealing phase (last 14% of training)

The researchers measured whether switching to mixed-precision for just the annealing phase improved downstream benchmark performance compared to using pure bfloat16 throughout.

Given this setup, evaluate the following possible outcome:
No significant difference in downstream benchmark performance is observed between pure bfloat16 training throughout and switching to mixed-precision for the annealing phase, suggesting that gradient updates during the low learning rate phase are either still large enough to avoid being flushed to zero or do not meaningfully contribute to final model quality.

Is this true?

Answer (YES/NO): YES